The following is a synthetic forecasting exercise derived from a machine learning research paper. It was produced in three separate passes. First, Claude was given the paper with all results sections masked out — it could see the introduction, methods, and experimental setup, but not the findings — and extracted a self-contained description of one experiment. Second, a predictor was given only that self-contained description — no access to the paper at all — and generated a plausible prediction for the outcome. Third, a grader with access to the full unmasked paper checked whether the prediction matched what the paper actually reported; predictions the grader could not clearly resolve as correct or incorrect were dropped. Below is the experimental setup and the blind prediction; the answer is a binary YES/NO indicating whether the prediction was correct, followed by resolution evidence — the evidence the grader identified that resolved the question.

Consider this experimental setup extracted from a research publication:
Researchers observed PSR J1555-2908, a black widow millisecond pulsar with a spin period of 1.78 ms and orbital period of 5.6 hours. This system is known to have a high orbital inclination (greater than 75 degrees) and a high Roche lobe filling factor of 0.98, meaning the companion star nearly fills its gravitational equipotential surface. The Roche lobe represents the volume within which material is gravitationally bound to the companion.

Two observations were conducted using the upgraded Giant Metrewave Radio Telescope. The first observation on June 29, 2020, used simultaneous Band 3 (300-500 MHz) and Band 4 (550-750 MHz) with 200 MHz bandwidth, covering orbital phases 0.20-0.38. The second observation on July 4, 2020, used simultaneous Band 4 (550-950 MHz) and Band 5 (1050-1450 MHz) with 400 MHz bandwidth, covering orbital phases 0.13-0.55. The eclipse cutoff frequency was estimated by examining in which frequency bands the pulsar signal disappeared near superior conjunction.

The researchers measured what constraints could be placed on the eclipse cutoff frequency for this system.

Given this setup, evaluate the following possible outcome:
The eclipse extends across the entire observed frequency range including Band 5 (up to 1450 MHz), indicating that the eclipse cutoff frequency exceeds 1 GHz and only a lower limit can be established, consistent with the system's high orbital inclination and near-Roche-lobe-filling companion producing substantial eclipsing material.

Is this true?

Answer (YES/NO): NO